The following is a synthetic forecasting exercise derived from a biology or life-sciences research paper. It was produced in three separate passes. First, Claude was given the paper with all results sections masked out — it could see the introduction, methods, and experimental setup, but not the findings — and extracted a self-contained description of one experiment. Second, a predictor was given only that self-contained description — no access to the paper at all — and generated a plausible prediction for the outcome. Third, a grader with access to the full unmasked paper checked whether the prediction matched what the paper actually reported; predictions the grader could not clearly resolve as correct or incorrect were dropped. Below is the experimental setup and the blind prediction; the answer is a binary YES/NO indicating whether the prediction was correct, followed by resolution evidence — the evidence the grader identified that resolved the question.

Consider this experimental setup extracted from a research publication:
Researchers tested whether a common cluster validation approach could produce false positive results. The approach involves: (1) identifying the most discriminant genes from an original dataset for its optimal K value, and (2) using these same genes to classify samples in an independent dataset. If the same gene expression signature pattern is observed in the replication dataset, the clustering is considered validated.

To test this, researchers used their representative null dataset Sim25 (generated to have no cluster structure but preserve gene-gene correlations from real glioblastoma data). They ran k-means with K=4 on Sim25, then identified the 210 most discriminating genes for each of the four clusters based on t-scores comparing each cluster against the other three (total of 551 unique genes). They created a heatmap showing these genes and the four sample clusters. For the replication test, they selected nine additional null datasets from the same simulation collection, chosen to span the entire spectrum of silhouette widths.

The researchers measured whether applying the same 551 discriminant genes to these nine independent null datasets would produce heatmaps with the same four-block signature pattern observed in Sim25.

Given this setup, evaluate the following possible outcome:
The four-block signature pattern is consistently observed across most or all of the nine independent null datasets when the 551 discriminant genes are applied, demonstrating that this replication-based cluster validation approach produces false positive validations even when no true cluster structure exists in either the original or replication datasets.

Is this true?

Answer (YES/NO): YES